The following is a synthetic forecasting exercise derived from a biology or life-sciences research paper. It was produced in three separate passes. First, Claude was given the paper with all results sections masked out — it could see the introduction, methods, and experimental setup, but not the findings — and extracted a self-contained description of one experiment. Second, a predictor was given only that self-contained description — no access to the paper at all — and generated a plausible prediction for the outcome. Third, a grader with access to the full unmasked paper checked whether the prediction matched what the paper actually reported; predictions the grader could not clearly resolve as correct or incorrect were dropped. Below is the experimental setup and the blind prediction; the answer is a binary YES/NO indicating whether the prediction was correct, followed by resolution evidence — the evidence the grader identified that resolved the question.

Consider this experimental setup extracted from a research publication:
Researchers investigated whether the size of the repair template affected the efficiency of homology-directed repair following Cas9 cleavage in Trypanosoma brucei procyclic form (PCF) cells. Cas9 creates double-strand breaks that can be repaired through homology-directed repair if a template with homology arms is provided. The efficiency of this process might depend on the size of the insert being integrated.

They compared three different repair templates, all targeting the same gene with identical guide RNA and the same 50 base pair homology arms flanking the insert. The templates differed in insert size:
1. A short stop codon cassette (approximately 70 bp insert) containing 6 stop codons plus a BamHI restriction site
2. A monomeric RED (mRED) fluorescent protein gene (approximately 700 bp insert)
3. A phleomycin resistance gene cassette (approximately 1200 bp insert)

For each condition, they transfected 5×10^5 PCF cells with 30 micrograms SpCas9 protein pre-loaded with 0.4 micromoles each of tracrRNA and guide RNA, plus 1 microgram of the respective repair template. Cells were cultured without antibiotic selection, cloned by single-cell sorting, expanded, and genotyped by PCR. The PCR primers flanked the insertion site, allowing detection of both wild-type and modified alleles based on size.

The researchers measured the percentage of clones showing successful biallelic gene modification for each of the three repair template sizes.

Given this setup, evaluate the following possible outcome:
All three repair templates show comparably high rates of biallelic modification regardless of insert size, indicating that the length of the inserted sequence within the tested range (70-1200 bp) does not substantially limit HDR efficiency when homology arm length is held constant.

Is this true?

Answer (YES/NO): NO